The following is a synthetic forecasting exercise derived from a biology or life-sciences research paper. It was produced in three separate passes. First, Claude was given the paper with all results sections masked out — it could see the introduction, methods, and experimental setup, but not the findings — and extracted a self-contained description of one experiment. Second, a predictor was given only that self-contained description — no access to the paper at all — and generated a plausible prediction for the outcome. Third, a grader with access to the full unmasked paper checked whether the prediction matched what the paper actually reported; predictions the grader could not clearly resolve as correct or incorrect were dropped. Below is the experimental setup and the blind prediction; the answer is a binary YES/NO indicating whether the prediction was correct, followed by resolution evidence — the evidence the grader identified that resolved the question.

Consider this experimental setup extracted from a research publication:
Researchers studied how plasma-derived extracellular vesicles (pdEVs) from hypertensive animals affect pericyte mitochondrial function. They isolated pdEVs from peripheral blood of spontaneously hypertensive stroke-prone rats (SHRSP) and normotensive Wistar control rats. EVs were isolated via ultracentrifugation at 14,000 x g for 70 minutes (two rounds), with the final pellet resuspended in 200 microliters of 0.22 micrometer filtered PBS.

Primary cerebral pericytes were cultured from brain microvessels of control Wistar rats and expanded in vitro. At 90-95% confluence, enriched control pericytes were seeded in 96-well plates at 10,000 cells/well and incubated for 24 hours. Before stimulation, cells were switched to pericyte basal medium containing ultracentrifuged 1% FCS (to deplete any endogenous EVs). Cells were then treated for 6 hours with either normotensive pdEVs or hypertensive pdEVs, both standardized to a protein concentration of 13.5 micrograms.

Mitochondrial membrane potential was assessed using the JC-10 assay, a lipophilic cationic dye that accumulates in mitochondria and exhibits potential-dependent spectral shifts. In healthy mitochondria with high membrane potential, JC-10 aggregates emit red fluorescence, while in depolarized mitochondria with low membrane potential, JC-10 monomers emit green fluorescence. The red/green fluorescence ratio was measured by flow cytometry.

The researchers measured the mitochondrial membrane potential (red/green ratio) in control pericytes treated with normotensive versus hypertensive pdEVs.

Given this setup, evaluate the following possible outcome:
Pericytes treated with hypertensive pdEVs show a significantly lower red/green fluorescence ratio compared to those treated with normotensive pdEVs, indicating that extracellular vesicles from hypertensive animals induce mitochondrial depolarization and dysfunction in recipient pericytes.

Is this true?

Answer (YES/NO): YES